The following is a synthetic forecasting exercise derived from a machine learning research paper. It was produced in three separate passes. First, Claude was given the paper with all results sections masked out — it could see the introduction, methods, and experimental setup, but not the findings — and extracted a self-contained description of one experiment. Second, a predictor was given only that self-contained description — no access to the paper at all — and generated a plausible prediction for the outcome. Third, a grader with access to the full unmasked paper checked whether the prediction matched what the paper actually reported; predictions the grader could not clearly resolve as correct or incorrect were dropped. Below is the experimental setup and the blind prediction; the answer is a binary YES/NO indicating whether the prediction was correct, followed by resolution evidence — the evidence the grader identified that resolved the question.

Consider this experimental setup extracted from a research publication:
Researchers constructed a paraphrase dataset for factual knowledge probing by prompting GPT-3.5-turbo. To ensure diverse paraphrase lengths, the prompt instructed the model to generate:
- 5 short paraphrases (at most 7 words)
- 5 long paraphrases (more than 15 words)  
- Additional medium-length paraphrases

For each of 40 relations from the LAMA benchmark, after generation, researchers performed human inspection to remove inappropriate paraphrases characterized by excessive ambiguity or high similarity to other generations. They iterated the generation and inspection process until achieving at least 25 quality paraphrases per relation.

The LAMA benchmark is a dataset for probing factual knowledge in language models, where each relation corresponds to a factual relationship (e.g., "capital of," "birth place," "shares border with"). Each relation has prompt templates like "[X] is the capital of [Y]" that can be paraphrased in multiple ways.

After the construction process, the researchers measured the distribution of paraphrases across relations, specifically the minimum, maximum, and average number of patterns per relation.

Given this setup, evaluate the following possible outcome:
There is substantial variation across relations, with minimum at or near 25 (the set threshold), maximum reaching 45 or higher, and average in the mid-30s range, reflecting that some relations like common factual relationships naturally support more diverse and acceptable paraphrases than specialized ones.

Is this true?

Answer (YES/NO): NO